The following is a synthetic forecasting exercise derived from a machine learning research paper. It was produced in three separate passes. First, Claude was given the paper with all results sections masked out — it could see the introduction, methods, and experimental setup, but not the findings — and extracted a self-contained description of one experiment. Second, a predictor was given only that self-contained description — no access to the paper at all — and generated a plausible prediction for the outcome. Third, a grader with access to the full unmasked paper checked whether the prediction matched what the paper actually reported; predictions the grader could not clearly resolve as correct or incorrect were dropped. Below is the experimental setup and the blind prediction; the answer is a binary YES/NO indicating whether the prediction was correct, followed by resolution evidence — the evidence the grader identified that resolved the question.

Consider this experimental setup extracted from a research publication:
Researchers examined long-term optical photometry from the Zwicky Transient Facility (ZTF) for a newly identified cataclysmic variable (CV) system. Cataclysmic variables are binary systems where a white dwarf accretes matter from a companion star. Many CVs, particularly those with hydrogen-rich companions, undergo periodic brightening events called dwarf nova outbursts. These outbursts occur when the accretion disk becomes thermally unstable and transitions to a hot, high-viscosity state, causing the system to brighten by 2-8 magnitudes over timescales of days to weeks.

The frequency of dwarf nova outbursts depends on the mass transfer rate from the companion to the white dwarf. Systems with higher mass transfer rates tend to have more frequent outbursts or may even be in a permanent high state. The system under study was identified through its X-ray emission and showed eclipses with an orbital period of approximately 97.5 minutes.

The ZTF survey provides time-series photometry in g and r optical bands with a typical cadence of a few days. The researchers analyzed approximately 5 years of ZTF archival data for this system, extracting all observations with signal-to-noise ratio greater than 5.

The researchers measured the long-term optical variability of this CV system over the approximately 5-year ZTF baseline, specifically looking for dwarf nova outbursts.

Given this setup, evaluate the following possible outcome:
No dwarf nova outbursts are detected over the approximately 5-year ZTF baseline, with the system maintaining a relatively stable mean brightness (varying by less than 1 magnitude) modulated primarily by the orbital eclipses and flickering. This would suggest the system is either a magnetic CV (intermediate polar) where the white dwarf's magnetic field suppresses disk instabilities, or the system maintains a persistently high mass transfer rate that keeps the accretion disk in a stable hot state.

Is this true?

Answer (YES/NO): YES